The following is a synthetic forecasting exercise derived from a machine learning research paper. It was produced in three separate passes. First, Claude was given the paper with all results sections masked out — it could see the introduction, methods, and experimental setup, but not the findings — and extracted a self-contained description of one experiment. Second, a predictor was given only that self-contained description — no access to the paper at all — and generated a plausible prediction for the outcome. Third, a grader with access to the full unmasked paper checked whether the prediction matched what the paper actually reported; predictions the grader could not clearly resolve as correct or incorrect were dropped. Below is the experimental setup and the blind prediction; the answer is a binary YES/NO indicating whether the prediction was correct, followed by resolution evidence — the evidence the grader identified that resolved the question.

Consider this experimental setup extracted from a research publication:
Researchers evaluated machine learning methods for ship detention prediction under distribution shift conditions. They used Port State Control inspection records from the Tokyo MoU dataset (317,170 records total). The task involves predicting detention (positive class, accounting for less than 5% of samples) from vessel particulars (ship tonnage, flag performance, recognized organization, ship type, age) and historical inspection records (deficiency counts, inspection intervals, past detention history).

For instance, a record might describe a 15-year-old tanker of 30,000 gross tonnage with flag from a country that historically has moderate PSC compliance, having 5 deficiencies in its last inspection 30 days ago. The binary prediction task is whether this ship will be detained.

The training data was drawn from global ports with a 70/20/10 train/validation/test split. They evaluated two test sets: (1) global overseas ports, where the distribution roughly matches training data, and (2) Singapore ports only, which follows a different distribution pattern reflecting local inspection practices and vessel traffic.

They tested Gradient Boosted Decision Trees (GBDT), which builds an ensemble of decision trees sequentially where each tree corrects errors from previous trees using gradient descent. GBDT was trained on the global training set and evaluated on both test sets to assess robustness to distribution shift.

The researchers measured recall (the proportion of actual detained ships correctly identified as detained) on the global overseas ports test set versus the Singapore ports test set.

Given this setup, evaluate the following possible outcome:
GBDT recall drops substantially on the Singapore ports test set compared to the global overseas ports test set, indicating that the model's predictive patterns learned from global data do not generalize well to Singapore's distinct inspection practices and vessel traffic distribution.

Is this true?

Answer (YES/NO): NO